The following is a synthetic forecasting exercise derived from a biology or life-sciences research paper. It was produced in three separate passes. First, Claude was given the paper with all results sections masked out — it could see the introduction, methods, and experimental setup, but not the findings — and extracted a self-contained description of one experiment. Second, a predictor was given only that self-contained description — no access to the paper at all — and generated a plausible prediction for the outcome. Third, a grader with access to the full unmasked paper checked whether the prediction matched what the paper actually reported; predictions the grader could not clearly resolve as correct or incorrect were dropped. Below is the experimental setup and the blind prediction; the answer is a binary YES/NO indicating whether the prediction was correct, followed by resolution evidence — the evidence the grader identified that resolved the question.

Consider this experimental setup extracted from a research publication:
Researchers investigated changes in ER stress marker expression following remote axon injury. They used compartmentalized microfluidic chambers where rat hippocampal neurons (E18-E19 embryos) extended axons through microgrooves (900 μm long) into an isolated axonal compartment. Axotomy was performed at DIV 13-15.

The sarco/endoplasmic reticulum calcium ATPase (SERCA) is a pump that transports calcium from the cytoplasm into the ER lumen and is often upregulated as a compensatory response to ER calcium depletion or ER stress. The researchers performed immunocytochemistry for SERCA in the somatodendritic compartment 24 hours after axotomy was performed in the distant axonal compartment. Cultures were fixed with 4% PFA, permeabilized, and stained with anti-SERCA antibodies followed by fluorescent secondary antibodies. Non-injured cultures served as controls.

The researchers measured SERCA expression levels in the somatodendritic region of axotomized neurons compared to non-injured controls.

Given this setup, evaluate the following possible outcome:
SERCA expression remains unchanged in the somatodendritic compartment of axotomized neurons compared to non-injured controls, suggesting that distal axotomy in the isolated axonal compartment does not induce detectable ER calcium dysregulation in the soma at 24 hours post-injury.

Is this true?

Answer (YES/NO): NO